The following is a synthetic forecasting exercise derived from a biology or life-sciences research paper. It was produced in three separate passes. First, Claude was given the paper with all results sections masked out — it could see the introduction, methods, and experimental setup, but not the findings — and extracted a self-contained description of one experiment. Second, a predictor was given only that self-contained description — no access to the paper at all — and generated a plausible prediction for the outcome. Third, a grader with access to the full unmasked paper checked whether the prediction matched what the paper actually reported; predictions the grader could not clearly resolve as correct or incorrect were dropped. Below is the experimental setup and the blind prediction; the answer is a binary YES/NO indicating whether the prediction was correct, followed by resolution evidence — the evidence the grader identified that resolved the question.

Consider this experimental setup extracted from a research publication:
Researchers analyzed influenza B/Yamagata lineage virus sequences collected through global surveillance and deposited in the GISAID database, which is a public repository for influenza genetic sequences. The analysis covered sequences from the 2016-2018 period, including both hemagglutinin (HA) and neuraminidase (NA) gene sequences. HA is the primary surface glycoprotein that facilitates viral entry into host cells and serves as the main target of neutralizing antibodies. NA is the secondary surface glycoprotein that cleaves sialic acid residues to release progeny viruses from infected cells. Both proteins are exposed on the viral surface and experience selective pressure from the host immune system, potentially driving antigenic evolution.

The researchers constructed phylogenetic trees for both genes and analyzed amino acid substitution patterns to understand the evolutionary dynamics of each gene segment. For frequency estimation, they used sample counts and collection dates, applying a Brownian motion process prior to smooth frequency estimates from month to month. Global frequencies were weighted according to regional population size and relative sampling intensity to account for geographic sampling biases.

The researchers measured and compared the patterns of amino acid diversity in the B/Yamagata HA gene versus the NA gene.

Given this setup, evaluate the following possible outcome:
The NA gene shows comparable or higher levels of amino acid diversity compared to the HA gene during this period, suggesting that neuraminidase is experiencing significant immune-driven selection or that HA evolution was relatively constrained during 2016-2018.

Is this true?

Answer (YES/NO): YES